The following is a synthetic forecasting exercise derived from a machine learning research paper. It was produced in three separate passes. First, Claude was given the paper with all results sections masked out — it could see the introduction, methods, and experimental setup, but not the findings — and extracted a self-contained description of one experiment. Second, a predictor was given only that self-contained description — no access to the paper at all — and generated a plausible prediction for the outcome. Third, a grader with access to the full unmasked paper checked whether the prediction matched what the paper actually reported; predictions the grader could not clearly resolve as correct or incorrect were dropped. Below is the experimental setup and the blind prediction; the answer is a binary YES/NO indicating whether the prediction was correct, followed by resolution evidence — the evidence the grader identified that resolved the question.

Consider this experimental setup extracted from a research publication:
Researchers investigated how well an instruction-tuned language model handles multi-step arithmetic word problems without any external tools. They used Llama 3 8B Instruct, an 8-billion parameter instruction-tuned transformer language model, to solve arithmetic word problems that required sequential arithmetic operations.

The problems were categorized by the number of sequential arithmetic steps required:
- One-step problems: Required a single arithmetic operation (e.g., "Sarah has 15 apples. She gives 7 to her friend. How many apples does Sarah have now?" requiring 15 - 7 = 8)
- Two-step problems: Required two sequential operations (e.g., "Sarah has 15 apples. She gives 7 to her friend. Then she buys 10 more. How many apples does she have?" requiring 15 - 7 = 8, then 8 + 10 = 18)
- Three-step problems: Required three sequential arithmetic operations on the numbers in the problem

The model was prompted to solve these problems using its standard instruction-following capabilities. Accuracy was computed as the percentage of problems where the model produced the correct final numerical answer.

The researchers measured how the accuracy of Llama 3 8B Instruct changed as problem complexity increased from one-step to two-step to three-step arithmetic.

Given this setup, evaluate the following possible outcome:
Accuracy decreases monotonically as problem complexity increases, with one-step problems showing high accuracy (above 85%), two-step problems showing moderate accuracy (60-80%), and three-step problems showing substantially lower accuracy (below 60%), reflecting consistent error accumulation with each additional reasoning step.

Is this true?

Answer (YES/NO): NO